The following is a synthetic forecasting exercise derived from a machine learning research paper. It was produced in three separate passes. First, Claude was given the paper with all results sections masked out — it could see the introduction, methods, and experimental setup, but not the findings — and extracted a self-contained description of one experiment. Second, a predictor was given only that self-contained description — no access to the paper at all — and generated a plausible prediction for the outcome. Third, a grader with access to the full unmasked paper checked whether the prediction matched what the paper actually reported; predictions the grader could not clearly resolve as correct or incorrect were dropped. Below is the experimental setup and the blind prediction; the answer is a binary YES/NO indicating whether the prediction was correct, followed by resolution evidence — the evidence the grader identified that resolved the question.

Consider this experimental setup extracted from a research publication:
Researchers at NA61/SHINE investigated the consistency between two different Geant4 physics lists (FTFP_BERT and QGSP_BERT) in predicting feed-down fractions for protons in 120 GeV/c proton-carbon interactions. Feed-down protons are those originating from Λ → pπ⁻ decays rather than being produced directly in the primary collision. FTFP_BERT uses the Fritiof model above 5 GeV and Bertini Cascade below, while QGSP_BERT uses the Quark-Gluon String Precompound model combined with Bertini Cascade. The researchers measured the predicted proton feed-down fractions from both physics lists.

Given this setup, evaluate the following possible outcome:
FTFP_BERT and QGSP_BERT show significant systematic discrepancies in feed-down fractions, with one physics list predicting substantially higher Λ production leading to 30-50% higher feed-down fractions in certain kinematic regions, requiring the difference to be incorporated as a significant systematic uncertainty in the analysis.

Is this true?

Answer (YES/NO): YES